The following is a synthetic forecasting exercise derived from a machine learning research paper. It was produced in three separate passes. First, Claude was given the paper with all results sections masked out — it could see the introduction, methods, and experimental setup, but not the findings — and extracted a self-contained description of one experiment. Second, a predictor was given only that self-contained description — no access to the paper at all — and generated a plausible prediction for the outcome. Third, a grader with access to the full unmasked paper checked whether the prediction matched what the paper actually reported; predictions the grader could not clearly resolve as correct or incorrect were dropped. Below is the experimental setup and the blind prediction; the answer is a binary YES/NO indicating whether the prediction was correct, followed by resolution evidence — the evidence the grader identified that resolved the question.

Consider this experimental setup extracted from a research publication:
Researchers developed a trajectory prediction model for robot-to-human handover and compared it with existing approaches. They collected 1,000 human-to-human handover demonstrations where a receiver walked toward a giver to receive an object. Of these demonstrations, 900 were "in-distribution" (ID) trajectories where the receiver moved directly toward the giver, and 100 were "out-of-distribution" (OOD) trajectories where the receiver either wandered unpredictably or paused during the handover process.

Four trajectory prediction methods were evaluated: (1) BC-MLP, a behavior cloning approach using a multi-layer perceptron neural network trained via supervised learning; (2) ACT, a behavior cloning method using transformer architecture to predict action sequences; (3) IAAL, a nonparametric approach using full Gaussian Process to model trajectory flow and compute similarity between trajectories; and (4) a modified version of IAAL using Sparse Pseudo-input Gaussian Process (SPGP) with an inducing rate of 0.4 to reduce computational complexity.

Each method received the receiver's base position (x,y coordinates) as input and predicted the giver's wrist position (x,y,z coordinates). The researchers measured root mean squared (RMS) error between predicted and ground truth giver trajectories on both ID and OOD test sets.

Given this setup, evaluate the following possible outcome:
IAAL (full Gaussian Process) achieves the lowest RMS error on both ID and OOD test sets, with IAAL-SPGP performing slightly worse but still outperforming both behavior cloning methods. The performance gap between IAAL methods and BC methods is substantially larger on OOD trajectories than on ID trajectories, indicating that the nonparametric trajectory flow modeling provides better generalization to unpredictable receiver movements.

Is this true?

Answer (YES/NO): NO